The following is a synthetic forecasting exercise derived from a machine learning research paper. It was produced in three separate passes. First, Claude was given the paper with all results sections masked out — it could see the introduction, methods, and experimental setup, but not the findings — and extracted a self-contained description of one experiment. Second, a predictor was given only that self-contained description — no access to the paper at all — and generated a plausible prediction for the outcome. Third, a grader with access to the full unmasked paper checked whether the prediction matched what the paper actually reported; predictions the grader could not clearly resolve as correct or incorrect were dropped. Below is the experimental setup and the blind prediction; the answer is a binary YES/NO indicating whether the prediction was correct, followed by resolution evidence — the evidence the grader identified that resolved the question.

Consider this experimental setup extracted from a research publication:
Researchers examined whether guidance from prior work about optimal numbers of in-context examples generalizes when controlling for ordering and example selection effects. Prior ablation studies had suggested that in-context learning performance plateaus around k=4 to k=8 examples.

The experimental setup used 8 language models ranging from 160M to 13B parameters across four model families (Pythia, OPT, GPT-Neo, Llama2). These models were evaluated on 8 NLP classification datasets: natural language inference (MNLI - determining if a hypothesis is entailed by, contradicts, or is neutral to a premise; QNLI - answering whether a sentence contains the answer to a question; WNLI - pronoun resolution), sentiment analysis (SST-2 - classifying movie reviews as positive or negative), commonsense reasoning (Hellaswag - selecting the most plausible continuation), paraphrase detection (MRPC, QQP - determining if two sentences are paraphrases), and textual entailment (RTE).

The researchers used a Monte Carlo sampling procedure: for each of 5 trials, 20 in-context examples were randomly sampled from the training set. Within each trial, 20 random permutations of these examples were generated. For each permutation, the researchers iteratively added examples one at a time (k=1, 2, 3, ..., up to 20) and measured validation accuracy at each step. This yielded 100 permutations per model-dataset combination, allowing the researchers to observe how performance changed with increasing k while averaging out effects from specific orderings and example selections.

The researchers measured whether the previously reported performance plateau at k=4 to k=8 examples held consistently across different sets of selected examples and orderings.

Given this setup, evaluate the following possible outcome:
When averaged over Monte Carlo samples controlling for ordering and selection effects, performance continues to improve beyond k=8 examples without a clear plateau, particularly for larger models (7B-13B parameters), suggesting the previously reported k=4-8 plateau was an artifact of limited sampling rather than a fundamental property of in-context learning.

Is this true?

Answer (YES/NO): NO